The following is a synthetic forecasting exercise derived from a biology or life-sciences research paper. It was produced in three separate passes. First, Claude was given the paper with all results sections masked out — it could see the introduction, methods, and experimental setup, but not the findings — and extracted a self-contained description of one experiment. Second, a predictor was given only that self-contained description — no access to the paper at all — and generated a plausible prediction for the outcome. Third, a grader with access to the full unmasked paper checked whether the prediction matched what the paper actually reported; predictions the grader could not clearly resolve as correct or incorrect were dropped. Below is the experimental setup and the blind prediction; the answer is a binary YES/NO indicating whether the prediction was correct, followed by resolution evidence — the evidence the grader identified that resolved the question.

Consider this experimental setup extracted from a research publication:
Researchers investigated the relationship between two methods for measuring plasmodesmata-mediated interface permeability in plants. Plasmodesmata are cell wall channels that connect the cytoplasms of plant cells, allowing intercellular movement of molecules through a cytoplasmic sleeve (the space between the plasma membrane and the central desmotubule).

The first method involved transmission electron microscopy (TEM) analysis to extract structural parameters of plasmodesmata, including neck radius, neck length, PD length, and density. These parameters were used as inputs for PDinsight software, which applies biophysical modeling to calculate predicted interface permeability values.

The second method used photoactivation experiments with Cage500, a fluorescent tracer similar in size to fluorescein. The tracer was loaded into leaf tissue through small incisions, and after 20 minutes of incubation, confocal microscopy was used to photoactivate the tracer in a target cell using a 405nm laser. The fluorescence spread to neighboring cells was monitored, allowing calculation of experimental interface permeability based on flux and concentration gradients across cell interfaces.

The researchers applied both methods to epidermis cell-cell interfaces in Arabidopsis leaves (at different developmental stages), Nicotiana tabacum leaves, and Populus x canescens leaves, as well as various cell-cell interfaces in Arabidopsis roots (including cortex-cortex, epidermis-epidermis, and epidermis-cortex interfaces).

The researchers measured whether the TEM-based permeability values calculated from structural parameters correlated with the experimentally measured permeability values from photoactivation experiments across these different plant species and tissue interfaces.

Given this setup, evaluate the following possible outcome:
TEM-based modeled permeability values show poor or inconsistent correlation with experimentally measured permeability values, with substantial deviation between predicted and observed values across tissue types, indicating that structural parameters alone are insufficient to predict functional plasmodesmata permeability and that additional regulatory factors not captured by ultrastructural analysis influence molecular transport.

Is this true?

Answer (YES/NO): NO